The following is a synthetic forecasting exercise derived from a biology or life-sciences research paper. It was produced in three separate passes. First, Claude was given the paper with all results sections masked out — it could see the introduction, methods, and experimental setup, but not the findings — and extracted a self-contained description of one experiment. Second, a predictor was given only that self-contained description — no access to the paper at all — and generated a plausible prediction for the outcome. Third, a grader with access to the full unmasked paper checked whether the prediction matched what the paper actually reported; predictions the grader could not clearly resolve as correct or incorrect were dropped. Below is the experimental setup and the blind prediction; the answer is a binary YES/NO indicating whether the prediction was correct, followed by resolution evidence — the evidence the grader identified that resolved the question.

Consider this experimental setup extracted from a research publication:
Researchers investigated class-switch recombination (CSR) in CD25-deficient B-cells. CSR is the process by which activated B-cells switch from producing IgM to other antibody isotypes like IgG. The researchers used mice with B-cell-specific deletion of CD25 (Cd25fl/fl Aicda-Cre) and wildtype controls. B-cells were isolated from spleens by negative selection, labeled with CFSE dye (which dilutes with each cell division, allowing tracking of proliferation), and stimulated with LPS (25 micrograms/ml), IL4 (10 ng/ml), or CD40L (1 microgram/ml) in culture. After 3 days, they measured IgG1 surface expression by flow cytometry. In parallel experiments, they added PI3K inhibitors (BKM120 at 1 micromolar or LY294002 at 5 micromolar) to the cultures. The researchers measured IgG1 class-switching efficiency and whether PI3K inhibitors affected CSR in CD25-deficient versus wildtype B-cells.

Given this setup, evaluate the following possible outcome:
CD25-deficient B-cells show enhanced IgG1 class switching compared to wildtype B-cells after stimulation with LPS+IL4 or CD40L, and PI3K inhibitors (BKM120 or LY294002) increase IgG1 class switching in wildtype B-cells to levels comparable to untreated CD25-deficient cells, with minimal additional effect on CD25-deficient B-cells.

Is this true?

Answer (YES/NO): NO